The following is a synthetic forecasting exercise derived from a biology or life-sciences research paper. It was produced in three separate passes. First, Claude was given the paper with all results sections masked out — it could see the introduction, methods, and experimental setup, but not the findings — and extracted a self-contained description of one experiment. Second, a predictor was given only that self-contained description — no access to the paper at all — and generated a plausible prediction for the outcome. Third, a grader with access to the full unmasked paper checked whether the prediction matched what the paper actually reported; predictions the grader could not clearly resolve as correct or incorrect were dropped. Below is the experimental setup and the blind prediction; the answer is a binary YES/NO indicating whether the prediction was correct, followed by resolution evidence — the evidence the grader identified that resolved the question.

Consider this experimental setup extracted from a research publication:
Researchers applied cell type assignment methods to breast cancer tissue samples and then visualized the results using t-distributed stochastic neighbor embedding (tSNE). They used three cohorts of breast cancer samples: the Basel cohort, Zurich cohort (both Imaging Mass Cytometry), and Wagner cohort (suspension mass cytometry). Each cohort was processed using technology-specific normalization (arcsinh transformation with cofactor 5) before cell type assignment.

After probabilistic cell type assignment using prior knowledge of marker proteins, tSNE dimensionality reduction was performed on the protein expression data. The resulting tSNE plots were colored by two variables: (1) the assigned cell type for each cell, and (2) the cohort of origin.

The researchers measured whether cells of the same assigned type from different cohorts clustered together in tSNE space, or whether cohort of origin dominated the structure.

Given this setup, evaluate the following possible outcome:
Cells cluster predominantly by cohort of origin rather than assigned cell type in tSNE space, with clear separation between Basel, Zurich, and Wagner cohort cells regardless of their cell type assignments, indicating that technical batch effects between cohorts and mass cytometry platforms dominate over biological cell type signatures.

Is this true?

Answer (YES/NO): NO